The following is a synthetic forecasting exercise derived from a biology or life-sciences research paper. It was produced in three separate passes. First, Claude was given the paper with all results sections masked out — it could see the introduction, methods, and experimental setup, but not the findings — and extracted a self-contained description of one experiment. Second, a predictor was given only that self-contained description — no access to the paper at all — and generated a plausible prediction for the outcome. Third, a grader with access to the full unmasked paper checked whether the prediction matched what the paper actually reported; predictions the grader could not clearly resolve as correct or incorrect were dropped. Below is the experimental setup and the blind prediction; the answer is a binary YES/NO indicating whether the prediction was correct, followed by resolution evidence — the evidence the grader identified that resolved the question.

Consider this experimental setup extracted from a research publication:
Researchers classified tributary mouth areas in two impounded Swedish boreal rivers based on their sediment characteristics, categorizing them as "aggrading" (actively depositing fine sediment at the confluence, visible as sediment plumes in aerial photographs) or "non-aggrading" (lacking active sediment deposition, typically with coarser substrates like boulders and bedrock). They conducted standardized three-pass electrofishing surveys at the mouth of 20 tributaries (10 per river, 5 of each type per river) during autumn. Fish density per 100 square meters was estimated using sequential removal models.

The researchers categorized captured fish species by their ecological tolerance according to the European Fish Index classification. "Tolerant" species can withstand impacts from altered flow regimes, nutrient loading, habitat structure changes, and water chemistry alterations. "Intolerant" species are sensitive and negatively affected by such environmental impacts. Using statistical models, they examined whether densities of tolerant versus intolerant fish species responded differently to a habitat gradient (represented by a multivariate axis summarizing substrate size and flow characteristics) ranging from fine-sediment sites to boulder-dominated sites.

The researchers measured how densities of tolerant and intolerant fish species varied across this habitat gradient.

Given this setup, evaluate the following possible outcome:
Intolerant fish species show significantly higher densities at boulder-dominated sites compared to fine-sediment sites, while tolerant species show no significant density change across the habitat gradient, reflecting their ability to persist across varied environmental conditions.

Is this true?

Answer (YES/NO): NO